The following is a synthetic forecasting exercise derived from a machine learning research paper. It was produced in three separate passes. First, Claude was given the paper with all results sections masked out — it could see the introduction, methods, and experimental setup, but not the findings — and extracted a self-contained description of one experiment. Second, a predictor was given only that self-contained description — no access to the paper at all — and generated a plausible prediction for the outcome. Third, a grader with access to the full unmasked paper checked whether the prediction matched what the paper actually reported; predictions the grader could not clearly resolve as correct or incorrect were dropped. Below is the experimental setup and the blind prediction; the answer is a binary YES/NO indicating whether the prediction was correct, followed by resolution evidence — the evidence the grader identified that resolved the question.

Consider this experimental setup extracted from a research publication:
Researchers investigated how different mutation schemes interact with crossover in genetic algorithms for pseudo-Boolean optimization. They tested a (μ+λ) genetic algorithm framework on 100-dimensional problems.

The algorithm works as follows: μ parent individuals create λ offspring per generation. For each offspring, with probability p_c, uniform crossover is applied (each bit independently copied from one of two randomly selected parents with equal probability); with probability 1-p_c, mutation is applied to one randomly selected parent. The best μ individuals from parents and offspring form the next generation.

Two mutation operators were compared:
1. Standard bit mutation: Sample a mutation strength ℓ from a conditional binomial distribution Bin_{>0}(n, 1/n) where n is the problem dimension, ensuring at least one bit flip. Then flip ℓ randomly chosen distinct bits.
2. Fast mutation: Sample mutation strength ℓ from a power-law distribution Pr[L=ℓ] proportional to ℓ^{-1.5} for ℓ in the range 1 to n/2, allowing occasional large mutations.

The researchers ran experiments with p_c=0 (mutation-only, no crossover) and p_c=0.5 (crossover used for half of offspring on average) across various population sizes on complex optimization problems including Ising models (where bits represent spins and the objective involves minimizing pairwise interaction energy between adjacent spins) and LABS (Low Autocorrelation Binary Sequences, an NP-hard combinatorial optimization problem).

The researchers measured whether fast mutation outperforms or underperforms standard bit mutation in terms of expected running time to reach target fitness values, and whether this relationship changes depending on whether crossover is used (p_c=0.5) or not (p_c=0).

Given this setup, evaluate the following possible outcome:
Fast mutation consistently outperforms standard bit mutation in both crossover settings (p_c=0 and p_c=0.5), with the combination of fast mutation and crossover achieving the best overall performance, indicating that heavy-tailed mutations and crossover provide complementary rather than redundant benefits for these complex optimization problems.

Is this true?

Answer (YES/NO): NO